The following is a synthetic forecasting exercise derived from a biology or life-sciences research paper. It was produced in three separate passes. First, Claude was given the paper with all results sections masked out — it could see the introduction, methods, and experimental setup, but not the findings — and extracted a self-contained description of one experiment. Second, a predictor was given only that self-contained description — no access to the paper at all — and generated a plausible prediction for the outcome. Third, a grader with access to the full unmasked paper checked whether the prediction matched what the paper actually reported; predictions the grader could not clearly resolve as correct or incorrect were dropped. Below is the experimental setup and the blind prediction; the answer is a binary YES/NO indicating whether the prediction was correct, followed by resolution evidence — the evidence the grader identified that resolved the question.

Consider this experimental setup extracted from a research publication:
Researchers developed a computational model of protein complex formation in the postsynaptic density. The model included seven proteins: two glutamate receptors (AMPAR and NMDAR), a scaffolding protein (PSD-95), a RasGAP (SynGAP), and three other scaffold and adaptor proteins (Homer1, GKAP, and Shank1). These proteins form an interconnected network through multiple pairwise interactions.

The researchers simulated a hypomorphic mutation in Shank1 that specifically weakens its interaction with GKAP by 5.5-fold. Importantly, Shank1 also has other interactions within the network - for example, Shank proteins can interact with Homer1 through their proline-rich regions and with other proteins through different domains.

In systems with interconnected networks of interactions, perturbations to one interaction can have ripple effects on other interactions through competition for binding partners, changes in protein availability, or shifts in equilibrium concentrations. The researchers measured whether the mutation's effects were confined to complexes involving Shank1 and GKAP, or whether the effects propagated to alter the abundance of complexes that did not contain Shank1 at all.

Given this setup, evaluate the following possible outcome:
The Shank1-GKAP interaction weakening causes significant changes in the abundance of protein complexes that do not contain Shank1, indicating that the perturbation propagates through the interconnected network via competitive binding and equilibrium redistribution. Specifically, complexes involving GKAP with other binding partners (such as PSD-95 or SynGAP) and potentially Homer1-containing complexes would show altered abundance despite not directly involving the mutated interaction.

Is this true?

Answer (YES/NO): NO